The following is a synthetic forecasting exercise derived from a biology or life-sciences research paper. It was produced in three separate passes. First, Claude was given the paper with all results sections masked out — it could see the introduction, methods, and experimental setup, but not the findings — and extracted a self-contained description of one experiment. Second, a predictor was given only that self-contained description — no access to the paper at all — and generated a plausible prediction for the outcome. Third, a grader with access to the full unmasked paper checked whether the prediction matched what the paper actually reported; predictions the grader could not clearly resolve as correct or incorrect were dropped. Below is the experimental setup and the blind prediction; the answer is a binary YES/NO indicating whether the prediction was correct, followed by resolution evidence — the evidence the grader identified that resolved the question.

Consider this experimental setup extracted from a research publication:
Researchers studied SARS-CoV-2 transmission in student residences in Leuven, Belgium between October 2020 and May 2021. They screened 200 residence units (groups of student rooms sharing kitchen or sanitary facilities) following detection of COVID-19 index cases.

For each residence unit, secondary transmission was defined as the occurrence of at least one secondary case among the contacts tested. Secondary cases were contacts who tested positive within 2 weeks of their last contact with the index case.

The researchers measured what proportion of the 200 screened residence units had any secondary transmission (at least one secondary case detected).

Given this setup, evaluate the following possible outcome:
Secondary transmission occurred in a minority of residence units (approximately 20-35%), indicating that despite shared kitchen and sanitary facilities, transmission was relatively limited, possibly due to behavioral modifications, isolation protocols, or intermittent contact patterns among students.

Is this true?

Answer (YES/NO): YES